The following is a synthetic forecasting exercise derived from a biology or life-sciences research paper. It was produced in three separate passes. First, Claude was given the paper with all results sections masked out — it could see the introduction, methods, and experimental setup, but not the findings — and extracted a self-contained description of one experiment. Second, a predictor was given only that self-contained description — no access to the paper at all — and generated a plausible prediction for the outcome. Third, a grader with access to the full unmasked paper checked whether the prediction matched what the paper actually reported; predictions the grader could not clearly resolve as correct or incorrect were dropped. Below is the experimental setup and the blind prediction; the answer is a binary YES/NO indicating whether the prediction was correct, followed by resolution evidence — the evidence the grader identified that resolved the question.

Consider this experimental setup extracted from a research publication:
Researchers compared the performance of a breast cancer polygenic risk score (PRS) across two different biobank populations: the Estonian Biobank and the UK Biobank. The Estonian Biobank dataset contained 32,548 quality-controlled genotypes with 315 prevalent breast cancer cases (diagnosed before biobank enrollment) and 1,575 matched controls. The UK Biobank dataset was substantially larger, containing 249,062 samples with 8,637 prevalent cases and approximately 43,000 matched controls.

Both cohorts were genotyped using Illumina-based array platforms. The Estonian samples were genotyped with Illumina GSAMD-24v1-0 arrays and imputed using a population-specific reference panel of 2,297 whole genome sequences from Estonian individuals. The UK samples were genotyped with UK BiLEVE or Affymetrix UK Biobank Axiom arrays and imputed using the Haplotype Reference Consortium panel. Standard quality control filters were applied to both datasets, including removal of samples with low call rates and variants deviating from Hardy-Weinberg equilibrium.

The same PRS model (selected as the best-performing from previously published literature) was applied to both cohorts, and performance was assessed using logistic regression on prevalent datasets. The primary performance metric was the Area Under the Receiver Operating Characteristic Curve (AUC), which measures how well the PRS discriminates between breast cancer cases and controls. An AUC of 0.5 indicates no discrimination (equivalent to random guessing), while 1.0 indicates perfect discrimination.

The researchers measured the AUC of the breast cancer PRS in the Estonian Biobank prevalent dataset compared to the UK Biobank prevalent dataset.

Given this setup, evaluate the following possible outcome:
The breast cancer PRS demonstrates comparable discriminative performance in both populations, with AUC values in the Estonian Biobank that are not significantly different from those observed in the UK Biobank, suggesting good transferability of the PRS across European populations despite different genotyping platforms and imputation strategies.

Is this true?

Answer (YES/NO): YES